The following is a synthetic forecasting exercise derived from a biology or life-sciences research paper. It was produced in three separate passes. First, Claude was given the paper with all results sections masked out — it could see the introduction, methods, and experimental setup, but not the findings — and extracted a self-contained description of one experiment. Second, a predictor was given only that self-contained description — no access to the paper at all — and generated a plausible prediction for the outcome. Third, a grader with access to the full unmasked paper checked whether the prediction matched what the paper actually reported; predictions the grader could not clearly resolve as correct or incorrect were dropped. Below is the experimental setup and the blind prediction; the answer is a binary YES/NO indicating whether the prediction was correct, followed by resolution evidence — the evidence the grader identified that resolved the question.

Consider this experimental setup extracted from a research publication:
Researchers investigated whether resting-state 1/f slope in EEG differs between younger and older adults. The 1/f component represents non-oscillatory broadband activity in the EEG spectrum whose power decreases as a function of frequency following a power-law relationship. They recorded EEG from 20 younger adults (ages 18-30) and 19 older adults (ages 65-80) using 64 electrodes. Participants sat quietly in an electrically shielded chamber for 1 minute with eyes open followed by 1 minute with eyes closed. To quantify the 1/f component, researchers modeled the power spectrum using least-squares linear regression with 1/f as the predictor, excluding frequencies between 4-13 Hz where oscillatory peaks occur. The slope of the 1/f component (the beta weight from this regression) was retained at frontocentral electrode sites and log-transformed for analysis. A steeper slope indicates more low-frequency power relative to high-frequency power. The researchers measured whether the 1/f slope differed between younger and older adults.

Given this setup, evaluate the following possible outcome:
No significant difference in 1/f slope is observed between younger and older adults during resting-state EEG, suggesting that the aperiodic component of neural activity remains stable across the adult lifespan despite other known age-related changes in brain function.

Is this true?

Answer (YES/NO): NO